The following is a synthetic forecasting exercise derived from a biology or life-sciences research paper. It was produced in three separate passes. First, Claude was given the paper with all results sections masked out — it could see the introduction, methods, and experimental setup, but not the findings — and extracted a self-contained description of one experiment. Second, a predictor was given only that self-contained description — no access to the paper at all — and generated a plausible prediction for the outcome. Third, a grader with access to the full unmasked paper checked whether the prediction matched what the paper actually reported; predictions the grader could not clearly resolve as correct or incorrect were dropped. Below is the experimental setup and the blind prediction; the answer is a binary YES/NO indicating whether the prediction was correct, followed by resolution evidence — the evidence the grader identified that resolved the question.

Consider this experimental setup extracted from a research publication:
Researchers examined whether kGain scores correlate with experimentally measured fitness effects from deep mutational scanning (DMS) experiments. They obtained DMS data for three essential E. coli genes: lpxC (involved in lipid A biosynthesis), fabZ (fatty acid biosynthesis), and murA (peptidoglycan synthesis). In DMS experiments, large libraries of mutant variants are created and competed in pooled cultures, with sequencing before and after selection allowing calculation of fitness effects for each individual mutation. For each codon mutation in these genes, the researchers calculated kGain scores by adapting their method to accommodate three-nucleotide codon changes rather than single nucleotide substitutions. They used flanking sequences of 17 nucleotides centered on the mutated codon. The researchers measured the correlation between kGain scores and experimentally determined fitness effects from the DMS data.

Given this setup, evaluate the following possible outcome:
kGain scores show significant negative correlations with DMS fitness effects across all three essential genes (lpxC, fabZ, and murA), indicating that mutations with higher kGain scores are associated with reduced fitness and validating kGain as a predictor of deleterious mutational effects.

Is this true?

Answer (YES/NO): NO